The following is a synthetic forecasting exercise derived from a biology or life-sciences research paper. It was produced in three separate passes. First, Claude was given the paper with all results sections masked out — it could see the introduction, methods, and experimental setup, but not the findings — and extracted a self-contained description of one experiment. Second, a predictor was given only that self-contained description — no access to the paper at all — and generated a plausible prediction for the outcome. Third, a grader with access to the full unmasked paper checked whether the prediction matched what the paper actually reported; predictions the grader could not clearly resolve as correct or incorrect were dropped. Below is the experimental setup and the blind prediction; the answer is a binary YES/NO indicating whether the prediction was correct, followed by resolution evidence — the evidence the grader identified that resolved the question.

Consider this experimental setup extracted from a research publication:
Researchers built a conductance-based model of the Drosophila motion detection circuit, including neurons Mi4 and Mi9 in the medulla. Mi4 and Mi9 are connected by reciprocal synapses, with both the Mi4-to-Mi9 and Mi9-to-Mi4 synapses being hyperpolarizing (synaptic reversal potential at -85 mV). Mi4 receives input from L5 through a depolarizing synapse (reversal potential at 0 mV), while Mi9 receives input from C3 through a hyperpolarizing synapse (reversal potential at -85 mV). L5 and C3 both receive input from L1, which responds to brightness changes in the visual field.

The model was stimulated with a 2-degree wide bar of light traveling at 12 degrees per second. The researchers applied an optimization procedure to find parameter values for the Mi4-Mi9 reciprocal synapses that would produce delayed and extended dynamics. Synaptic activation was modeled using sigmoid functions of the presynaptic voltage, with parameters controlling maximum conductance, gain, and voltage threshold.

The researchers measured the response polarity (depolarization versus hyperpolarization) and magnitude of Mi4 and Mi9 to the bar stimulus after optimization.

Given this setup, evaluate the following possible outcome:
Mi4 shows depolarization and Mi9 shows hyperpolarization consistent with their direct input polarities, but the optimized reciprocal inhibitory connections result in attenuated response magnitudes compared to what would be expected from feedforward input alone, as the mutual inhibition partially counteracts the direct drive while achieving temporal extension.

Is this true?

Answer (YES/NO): NO